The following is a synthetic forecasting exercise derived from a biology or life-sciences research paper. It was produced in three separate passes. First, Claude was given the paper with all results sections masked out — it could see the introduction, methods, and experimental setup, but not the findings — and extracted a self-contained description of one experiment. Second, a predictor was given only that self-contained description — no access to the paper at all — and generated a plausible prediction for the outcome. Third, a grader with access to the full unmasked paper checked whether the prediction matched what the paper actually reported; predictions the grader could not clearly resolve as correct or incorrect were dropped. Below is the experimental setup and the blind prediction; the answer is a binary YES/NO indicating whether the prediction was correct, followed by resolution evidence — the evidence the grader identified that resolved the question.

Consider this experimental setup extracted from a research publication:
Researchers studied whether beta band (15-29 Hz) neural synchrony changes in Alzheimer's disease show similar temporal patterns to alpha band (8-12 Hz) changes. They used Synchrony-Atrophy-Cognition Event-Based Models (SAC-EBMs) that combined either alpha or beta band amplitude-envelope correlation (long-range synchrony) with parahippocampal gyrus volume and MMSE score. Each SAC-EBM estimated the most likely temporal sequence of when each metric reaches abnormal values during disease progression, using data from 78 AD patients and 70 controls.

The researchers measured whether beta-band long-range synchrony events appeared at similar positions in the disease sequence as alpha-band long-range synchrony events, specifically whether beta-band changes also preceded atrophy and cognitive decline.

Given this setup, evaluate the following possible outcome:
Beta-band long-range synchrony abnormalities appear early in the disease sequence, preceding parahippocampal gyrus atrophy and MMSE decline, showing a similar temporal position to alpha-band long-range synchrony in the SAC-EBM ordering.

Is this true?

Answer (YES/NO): YES